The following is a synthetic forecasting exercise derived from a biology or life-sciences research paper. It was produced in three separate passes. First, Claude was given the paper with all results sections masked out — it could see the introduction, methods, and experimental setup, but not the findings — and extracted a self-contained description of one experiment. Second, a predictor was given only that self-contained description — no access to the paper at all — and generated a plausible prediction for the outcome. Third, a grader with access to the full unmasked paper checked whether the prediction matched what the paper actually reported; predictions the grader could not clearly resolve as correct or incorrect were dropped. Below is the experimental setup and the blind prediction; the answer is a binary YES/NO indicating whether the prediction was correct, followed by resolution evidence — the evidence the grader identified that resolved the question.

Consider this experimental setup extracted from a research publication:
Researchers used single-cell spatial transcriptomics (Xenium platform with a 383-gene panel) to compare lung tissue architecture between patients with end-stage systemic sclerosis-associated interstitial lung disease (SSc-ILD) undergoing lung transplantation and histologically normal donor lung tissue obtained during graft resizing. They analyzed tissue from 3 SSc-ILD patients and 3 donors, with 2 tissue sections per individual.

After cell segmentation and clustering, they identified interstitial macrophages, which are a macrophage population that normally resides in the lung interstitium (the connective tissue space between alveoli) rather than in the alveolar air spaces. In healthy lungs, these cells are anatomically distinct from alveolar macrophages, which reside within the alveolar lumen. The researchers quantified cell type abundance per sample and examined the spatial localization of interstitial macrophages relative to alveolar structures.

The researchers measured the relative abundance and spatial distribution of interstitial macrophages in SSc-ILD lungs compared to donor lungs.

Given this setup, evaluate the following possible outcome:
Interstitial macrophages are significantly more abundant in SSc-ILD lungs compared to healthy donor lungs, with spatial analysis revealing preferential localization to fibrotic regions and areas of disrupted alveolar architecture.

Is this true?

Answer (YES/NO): NO